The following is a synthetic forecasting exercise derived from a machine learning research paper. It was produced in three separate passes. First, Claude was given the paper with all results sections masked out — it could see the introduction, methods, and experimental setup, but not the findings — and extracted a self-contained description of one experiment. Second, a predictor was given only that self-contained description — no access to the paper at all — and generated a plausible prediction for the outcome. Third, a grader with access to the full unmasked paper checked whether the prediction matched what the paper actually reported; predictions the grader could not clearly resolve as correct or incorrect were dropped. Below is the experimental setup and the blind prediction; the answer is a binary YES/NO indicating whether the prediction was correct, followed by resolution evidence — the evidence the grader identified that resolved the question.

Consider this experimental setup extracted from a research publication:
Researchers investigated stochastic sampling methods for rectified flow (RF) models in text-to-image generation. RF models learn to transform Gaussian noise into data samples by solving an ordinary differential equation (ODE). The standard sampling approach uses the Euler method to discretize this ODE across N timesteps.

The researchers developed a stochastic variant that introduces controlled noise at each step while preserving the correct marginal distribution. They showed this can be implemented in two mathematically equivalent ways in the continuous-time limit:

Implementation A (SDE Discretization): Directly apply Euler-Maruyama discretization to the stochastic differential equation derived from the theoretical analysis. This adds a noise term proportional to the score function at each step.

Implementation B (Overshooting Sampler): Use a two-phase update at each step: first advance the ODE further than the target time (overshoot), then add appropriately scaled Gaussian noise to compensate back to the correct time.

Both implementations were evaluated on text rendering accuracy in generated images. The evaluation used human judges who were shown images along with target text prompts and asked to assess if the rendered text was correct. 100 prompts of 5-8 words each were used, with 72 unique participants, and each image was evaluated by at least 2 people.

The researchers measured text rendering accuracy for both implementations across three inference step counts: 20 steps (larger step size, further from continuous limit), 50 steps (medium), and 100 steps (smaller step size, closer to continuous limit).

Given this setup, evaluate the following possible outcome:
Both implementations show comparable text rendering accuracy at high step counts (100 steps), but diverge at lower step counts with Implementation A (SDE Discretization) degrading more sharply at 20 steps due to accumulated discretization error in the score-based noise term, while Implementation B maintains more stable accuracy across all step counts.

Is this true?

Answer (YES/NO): NO